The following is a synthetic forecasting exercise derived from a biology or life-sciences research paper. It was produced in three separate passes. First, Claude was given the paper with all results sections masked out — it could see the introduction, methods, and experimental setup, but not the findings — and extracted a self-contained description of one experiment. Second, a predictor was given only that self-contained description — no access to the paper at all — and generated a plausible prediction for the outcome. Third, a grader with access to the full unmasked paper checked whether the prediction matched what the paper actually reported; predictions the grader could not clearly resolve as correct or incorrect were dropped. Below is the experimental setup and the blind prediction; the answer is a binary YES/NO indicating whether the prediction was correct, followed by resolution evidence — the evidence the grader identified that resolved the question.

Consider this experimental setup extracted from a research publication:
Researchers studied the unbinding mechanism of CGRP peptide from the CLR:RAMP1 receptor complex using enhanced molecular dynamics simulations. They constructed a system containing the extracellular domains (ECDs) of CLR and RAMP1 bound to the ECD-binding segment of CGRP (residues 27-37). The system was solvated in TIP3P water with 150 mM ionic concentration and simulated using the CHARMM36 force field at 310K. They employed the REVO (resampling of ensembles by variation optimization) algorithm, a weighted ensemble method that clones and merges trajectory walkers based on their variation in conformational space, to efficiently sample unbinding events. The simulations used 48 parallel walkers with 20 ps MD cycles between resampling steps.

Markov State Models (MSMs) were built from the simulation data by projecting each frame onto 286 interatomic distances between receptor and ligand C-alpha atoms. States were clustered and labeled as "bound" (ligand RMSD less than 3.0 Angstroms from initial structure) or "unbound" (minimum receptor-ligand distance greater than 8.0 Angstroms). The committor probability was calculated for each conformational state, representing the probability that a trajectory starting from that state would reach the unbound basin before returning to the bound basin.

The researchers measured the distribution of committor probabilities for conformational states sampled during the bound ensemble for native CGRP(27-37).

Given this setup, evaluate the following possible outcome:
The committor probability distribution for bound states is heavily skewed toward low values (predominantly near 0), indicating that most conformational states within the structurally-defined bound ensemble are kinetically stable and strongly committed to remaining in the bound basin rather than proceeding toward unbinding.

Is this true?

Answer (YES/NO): YES